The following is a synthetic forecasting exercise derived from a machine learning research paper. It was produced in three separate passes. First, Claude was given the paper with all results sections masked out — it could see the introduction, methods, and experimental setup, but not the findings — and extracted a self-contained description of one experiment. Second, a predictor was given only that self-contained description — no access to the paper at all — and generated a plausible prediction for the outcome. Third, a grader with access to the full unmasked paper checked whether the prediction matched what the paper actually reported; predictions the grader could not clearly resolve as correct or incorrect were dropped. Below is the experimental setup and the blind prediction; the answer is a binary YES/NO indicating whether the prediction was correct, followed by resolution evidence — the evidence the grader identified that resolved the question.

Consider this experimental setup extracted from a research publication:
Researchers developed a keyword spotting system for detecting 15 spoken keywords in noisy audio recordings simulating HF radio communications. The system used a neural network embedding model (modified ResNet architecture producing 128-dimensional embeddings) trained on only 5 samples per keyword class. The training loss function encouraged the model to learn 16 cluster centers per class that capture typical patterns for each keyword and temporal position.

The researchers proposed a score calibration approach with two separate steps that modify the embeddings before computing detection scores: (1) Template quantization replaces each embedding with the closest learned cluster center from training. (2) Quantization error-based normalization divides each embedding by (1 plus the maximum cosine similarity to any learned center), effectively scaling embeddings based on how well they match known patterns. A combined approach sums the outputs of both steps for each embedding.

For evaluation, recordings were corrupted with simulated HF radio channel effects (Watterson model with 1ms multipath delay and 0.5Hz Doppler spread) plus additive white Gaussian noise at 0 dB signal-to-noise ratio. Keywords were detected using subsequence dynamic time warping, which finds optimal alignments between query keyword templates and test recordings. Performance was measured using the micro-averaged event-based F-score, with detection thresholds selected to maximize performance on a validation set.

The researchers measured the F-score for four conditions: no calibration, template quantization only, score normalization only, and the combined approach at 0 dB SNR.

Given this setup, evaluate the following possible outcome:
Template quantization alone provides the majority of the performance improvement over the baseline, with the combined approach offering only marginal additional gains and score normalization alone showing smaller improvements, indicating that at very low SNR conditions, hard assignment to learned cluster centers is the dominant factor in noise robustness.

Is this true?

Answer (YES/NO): NO